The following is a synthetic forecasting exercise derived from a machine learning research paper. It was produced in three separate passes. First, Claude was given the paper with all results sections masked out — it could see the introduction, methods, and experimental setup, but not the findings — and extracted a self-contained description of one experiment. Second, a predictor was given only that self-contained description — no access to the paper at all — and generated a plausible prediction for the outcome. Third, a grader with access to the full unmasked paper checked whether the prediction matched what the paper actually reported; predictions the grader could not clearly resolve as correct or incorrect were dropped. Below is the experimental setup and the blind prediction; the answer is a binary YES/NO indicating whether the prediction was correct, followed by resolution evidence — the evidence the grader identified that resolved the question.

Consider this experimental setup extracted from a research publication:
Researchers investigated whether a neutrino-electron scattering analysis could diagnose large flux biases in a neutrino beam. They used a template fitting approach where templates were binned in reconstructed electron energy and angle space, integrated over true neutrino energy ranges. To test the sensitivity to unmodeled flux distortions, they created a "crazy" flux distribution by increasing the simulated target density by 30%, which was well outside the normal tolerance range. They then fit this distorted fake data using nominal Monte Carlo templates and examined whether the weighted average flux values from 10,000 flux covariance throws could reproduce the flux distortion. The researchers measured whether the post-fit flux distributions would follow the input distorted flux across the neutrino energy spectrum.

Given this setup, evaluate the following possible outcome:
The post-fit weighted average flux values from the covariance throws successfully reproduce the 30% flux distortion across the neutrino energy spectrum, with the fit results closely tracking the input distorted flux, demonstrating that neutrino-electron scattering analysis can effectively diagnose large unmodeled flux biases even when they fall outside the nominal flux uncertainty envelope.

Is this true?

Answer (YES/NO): NO